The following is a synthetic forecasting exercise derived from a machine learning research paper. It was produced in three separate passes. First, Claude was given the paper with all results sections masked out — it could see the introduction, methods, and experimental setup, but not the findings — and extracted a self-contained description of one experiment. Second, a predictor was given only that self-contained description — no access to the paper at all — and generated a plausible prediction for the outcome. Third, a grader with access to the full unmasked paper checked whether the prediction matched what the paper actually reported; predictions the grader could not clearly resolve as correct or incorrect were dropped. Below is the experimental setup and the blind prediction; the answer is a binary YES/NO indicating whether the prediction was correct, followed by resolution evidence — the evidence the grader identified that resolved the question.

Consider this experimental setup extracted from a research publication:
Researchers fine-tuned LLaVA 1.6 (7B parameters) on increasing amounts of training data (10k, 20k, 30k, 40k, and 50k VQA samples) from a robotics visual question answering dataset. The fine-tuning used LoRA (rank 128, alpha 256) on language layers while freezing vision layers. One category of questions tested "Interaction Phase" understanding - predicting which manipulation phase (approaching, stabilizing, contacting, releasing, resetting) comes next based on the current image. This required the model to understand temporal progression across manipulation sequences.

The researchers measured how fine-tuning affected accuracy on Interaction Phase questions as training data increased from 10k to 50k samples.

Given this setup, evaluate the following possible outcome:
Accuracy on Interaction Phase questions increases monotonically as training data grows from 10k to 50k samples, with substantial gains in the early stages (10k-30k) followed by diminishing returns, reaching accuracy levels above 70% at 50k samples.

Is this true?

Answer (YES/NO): NO